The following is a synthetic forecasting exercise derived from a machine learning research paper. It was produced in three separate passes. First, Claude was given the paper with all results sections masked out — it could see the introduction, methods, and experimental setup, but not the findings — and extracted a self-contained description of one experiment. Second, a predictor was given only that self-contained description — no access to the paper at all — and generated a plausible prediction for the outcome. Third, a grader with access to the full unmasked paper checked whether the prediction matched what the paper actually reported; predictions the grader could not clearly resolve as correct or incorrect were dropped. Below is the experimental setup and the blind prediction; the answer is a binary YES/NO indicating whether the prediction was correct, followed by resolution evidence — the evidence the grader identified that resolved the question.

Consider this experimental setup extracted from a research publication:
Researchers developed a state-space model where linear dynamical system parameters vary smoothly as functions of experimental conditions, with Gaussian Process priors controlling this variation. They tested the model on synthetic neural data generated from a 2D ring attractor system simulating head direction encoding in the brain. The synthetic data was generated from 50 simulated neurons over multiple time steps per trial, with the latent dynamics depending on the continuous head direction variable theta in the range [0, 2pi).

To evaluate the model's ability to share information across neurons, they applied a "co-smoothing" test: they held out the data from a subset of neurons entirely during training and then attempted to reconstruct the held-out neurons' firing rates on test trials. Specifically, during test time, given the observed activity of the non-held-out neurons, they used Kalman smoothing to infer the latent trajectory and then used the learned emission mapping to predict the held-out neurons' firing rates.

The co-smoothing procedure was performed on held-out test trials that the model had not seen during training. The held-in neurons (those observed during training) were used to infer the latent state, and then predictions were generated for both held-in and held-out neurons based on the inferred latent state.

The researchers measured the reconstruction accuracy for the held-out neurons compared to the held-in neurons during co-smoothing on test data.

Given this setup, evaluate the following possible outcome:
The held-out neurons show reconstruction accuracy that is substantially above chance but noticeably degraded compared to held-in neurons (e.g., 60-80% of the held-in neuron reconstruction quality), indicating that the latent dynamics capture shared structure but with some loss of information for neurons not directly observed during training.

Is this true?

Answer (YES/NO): NO